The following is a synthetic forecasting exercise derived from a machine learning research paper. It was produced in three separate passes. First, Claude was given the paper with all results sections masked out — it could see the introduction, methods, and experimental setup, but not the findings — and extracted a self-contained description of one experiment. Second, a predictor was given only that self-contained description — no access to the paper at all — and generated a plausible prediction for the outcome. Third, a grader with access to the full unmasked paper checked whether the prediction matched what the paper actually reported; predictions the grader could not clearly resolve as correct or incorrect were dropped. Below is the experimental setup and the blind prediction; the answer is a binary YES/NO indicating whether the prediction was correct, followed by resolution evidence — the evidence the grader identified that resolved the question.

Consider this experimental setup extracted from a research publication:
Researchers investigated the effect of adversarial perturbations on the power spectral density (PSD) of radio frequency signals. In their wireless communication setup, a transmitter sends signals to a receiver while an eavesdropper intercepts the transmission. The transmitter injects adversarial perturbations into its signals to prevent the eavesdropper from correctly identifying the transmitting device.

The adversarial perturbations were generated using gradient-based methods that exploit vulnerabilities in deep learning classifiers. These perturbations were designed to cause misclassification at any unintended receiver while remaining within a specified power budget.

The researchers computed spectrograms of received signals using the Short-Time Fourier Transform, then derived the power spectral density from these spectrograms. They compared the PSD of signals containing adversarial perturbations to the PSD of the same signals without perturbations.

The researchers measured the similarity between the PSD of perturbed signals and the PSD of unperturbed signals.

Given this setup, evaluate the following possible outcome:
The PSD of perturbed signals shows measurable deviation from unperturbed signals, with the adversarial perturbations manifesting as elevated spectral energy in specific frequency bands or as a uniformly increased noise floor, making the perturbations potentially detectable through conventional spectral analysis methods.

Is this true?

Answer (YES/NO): NO